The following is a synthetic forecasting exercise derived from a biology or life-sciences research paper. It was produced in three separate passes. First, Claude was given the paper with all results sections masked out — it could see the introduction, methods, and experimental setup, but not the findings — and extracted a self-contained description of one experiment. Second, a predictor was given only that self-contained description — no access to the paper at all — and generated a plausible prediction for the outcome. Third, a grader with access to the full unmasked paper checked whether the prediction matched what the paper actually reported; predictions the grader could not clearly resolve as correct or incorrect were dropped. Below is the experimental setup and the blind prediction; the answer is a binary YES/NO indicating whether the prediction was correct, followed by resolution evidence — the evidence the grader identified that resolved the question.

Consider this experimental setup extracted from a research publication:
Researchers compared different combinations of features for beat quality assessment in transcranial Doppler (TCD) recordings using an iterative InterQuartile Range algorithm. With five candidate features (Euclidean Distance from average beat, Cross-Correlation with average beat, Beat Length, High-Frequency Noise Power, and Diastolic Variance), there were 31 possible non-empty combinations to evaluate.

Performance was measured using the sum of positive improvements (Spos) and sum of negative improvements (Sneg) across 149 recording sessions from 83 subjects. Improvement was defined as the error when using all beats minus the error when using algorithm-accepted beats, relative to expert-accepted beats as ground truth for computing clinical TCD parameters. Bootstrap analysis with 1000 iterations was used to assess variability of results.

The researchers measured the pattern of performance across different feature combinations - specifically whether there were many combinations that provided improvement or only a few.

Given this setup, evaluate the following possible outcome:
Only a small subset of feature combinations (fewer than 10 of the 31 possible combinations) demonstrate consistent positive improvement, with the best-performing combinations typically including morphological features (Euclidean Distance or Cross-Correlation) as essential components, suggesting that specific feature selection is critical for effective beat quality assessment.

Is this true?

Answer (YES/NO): NO